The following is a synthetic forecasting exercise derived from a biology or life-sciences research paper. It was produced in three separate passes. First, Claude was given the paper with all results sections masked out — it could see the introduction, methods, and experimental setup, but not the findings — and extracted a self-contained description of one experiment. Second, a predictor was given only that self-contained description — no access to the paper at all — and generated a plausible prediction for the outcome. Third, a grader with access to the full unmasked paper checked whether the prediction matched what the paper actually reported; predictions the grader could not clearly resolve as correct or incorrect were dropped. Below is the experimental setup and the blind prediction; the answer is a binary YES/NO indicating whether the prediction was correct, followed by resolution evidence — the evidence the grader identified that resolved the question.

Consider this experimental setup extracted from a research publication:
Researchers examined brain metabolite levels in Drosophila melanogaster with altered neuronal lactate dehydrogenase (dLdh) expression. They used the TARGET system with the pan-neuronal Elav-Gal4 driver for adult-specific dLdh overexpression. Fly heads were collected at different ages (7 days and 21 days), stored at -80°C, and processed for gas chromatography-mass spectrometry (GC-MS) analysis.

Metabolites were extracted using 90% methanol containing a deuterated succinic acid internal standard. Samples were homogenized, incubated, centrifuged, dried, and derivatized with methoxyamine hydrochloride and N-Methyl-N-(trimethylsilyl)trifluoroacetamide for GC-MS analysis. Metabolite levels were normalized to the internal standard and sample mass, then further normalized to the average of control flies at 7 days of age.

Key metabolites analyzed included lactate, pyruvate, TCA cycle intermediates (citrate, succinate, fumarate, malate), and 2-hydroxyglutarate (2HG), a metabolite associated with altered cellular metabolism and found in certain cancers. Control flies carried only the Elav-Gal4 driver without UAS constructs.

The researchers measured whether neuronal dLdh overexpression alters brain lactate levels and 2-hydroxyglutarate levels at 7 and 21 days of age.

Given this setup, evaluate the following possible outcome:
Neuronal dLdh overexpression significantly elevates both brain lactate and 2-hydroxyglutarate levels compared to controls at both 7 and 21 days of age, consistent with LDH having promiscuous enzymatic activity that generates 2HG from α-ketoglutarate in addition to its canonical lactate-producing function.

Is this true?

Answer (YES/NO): NO